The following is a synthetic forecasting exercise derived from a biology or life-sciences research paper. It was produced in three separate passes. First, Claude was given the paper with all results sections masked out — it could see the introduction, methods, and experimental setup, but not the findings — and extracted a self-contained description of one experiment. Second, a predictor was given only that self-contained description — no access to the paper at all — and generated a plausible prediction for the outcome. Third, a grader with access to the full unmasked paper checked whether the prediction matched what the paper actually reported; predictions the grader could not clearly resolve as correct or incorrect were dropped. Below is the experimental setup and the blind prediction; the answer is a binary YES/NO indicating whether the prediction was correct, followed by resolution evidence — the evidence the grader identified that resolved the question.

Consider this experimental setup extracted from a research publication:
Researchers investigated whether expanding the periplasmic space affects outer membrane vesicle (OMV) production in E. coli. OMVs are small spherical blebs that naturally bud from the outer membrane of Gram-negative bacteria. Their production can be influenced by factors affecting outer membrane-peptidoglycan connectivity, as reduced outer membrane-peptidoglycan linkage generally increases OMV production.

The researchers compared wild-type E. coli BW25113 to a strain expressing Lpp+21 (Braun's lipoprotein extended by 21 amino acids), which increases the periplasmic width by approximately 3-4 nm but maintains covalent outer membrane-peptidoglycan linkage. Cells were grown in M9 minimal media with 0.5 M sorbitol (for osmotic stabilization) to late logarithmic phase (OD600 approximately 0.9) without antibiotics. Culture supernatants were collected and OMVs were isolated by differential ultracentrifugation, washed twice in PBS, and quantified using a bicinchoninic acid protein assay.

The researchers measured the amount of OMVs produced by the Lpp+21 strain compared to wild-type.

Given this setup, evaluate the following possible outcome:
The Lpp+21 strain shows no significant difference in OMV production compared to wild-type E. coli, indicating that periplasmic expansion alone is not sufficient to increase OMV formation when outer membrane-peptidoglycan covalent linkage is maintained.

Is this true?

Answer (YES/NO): NO